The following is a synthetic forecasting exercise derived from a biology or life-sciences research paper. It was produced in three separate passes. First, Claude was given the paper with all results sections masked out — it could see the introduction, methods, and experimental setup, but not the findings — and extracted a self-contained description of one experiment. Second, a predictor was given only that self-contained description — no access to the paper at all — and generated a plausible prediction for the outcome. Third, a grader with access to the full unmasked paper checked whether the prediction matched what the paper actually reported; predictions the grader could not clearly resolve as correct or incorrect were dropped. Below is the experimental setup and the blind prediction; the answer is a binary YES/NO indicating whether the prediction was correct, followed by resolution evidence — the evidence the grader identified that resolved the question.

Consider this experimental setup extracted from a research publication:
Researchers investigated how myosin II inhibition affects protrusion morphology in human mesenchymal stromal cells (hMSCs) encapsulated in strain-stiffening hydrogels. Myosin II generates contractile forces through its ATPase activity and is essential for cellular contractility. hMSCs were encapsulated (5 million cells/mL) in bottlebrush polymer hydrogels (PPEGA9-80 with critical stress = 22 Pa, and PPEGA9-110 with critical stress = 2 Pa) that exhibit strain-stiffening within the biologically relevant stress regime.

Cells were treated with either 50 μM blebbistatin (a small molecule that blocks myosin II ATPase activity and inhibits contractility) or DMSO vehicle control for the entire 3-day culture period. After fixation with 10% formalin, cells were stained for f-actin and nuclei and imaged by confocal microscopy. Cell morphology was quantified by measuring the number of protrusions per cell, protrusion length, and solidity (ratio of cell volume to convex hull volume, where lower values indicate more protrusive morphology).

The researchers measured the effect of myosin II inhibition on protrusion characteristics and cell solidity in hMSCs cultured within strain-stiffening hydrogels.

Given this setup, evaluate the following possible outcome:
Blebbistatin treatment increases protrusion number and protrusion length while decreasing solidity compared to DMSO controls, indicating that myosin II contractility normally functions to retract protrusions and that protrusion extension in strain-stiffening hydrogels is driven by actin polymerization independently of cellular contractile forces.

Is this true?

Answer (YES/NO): NO